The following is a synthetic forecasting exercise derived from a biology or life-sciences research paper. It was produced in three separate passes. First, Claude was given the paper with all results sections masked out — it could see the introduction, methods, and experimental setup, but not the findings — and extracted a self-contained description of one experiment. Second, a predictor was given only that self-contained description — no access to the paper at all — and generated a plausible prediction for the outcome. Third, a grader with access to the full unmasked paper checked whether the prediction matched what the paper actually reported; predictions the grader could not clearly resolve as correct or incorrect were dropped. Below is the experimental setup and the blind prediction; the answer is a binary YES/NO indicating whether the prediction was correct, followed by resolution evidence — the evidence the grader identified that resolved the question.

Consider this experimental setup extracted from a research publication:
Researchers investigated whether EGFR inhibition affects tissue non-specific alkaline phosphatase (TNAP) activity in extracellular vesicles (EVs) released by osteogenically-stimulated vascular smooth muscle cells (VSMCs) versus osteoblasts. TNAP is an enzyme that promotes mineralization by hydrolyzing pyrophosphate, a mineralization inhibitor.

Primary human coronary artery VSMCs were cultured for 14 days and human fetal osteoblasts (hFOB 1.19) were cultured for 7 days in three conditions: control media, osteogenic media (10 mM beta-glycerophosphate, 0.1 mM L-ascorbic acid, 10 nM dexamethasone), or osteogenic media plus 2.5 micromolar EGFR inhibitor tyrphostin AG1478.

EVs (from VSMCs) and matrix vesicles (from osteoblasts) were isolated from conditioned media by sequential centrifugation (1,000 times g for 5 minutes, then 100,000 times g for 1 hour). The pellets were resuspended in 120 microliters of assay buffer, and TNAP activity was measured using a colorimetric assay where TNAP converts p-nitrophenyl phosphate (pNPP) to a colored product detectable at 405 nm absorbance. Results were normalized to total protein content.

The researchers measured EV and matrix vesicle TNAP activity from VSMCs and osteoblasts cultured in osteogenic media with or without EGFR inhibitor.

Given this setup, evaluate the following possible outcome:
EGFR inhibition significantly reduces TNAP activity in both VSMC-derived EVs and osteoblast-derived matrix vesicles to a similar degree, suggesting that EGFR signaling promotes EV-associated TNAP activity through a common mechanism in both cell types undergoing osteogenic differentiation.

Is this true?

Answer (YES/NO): NO